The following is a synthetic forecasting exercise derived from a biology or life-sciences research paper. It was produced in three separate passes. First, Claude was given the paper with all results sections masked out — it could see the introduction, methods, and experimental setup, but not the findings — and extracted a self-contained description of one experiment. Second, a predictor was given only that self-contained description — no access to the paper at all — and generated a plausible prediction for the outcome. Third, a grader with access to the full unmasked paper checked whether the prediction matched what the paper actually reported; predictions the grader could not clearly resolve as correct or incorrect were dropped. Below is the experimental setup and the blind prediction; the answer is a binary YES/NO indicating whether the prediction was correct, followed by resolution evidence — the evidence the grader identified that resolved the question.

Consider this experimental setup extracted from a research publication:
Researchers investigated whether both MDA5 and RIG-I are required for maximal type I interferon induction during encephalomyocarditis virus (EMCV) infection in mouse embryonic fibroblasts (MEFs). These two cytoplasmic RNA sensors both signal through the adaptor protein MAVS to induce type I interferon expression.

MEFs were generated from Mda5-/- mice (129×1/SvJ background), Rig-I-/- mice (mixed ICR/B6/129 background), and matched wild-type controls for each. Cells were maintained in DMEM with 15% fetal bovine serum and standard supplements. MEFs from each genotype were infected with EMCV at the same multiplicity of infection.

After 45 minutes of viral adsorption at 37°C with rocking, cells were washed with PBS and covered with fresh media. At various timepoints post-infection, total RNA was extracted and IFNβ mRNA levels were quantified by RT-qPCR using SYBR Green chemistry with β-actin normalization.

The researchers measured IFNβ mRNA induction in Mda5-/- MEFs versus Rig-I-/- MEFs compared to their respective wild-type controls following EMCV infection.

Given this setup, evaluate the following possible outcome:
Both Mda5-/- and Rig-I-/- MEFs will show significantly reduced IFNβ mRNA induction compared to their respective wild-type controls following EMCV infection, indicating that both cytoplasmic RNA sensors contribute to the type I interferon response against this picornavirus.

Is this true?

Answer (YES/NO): YES